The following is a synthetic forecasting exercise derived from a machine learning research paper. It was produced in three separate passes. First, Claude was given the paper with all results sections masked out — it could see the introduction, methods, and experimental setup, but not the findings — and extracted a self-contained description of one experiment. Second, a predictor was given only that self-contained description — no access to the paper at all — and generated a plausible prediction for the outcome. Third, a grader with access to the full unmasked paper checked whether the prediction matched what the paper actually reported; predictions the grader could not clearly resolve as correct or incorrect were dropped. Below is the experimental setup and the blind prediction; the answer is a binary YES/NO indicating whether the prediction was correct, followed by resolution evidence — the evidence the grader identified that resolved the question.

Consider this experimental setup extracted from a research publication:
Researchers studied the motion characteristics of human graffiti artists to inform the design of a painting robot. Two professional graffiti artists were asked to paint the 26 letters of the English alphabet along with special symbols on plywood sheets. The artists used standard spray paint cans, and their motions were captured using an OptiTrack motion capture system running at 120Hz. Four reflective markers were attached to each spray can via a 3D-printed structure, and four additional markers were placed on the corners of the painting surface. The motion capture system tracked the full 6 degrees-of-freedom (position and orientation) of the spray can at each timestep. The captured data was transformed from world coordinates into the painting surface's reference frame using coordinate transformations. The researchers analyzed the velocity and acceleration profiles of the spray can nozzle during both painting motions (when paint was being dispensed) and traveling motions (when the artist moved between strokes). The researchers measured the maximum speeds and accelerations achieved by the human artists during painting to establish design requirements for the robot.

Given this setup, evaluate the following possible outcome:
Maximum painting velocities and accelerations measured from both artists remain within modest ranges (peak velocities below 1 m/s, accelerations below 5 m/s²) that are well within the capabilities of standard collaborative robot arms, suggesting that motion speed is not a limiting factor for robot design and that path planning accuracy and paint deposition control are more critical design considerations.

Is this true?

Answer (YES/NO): NO